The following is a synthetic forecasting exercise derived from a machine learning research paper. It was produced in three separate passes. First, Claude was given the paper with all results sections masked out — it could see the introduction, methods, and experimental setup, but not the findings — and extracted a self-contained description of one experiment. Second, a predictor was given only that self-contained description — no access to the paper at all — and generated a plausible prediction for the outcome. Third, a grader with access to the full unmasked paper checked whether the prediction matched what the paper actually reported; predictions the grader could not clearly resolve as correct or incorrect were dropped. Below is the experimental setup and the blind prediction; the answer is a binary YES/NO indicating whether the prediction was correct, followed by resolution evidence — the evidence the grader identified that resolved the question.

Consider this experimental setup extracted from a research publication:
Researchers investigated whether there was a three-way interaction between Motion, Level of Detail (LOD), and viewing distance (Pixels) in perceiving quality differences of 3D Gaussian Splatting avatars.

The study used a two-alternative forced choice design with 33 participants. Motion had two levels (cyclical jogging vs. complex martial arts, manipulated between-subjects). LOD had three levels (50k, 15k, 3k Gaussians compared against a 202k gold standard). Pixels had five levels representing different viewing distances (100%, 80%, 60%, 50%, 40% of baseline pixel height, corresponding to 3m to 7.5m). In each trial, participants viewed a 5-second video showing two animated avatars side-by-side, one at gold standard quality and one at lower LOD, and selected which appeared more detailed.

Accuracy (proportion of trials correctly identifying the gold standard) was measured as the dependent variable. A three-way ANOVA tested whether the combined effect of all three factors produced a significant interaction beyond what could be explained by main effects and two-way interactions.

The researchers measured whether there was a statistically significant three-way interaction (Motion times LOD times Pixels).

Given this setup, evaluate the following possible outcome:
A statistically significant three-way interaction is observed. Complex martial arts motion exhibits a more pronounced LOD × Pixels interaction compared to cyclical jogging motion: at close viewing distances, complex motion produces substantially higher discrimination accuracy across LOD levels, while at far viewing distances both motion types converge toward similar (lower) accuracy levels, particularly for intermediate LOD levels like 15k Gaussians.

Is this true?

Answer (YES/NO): NO